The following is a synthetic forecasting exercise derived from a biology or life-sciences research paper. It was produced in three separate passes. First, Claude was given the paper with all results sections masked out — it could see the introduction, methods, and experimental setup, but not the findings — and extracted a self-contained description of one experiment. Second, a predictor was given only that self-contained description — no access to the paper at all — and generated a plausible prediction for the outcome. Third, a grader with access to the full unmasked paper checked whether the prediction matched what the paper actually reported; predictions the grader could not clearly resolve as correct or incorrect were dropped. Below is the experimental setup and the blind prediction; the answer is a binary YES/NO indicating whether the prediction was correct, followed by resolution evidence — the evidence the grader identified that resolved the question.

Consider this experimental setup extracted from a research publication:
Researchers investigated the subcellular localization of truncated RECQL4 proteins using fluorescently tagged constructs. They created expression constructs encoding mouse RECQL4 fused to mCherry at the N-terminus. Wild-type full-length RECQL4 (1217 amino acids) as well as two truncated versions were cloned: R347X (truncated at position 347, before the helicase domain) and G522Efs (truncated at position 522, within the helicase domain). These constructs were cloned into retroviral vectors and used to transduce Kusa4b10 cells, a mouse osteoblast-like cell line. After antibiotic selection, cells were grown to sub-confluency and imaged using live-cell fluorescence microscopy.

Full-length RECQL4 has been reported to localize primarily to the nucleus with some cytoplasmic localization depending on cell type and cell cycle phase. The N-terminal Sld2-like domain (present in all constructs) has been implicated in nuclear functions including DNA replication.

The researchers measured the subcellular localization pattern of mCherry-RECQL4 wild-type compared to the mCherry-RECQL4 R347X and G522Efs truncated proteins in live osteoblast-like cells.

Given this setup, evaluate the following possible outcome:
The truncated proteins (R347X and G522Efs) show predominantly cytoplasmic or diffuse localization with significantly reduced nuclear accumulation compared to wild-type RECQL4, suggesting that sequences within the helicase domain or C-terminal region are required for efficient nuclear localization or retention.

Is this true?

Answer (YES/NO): NO